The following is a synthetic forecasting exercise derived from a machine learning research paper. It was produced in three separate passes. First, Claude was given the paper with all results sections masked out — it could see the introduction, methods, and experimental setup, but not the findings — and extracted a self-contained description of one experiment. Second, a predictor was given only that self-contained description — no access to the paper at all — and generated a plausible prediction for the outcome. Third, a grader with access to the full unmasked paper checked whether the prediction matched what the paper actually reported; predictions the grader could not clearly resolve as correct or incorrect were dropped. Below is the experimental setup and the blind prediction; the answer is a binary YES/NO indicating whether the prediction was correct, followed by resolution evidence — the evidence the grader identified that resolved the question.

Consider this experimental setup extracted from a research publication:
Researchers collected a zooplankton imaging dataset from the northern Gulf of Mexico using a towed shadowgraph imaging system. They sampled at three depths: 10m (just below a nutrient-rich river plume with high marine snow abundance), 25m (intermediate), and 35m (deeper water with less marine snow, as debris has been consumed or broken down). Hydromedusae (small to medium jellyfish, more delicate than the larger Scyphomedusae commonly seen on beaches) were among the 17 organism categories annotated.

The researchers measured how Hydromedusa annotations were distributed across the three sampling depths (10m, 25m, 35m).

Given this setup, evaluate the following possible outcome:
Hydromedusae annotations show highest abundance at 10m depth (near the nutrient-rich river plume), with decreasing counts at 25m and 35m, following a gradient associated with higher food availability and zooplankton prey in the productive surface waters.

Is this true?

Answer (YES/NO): NO